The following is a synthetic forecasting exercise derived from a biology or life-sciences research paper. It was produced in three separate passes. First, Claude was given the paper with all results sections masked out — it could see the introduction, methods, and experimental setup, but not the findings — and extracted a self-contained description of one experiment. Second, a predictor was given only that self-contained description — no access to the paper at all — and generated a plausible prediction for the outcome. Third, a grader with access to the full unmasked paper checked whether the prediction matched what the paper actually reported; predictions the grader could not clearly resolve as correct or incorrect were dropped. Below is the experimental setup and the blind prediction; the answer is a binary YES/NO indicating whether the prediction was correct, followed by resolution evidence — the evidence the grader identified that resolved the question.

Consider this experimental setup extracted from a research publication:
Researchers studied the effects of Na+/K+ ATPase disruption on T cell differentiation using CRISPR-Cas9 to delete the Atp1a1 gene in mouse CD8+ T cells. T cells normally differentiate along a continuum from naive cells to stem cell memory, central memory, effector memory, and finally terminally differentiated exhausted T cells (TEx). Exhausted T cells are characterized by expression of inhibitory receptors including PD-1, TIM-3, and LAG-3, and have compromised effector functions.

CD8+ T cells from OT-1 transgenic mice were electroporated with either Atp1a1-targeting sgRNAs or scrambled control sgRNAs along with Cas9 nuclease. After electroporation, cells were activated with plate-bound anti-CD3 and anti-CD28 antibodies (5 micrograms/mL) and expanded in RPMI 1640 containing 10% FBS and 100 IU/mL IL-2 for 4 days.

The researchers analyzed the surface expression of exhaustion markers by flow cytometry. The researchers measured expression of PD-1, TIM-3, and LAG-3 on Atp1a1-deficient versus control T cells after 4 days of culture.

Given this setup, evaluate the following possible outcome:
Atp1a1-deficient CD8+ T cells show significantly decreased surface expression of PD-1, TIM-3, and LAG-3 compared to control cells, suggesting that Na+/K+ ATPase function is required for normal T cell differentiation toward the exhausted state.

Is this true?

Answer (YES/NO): NO